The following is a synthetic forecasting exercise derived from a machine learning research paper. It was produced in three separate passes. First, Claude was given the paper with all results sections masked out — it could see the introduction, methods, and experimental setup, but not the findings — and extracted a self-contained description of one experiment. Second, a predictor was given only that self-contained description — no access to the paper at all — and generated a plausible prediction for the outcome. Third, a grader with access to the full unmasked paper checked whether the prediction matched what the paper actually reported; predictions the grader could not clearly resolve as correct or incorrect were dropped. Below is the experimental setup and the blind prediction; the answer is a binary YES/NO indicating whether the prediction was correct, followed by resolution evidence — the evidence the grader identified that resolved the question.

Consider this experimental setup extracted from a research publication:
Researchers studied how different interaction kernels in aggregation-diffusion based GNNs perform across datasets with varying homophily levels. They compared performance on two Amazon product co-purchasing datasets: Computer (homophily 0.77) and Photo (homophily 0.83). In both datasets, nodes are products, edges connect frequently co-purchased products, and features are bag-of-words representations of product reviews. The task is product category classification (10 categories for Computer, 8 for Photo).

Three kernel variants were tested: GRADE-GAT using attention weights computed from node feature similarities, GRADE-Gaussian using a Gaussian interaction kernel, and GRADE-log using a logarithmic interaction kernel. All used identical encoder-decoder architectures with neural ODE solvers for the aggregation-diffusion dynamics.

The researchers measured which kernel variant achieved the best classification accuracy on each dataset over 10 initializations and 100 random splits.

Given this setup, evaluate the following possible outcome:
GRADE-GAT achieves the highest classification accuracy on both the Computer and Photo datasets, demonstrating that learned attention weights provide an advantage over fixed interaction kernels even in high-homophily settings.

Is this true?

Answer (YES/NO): NO